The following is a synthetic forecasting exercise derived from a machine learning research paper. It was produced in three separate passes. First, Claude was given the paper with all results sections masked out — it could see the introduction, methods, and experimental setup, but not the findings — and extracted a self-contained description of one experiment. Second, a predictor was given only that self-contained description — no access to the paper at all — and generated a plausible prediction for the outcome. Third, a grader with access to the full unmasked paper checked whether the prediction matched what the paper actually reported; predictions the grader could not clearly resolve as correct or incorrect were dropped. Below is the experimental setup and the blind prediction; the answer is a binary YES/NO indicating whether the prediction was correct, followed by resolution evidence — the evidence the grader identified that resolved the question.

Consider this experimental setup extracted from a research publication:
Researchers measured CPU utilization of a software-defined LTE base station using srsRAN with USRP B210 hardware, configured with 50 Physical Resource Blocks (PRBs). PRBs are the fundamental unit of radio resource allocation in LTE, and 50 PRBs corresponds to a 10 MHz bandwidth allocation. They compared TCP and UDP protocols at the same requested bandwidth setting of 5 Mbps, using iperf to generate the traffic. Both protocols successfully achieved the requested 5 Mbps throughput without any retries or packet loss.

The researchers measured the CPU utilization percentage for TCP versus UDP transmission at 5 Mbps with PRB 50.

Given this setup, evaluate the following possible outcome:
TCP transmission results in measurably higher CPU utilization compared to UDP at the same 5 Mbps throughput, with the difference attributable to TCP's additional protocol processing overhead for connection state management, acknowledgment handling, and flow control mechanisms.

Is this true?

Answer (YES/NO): NO